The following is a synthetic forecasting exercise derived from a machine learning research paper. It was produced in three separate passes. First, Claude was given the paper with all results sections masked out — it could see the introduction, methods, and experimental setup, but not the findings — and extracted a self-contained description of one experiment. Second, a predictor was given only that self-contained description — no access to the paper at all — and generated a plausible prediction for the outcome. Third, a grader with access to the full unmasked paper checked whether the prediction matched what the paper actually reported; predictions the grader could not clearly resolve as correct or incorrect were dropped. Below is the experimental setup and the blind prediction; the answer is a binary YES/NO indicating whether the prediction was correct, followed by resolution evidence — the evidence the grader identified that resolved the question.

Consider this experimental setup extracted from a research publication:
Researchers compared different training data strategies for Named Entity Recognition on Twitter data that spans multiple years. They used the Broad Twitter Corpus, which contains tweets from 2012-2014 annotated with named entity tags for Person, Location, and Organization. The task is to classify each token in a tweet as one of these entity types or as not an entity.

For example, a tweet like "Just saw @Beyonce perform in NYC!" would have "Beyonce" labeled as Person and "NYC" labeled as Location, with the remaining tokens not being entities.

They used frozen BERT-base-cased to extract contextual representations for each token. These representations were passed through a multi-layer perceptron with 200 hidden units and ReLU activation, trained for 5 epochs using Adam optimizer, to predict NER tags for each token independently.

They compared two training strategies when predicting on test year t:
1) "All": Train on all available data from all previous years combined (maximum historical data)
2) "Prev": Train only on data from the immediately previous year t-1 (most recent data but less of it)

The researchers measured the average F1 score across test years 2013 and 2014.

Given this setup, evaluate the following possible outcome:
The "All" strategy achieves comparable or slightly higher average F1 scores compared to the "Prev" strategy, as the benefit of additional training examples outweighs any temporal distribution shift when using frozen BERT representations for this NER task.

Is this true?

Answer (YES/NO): NO